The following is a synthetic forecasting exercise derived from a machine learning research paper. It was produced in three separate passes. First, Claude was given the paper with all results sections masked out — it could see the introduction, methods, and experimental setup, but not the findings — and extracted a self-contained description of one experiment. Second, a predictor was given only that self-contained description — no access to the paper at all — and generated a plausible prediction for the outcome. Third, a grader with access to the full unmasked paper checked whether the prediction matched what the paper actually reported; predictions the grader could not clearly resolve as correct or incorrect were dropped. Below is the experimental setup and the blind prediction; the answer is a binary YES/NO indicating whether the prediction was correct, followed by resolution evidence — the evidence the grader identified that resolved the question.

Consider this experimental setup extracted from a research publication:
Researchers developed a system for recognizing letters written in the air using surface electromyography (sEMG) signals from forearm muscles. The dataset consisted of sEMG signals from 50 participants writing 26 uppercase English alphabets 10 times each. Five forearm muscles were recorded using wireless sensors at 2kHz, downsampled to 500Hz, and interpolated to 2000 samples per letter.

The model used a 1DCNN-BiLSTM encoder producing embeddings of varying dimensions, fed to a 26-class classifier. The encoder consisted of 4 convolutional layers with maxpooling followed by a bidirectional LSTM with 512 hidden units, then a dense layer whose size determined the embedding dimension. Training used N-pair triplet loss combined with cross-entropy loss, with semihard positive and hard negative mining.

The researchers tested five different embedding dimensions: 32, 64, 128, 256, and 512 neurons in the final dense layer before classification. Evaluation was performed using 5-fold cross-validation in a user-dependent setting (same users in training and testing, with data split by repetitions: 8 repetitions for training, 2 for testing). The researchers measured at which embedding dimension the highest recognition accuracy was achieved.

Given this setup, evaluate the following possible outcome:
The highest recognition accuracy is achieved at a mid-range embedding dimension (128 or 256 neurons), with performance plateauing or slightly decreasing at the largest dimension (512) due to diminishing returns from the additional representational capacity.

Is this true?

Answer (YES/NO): YES